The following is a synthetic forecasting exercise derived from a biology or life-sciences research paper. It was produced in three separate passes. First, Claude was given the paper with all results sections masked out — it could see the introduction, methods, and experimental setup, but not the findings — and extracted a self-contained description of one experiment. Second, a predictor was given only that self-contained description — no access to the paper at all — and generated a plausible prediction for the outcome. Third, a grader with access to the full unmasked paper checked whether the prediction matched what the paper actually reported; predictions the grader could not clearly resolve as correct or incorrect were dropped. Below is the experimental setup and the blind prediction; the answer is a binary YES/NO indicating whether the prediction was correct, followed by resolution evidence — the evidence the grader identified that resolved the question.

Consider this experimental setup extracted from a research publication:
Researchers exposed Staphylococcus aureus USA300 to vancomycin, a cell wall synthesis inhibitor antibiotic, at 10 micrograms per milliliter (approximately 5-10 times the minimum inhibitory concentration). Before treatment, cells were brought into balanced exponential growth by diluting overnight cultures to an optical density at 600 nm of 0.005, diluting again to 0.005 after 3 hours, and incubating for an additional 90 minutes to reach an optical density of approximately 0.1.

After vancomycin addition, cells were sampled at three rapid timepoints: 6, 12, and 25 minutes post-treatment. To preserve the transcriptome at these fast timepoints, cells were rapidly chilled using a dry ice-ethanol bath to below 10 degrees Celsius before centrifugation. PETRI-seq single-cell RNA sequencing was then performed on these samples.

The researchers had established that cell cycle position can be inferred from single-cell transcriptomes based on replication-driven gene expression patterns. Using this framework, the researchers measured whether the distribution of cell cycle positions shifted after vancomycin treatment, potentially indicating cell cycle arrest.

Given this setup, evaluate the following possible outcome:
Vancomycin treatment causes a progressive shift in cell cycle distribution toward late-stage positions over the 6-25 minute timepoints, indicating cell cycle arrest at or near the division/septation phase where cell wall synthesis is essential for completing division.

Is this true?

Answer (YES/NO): NO